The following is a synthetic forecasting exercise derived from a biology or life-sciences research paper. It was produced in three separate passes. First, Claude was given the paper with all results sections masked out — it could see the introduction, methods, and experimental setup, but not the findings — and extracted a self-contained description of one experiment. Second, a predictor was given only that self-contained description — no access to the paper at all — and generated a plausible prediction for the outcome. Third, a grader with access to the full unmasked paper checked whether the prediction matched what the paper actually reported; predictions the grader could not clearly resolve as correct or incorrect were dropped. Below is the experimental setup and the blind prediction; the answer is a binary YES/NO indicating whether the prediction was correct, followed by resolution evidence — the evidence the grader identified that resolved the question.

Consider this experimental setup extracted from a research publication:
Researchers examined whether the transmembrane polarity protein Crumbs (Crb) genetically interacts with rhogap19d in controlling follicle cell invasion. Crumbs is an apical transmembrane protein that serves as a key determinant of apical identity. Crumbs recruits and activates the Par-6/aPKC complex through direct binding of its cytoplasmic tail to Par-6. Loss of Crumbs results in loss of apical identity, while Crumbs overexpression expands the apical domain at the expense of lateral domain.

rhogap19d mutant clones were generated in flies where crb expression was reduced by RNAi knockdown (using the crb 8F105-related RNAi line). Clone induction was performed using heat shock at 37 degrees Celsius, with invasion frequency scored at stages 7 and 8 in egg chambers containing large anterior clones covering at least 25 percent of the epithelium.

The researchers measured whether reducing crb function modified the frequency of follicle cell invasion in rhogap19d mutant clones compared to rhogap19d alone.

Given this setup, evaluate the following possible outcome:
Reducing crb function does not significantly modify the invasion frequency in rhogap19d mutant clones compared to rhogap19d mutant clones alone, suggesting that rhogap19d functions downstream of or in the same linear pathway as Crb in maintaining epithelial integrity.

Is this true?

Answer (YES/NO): NO